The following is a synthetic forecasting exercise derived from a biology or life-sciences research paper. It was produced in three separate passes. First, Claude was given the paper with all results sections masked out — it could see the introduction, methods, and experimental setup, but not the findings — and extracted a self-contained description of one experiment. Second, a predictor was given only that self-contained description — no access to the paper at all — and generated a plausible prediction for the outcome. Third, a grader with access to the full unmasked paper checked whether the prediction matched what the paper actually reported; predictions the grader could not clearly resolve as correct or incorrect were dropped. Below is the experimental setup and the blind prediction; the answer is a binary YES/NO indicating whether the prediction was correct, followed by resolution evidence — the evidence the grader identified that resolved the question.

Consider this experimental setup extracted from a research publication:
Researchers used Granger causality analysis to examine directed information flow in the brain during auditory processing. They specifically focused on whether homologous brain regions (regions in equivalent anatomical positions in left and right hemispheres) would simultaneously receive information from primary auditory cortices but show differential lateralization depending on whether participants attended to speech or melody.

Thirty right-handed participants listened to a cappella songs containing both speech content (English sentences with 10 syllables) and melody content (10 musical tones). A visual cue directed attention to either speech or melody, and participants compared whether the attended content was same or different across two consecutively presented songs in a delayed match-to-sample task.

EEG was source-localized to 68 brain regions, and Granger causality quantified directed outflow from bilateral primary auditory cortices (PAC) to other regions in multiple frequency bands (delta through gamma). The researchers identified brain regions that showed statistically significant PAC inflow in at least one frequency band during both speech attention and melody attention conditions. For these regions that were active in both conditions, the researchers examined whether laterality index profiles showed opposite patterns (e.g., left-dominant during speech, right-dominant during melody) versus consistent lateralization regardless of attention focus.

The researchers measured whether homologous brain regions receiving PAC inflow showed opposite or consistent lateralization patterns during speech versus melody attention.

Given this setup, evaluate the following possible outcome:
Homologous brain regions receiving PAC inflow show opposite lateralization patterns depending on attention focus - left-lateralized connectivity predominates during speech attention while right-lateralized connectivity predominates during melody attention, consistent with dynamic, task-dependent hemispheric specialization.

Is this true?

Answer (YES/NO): YES